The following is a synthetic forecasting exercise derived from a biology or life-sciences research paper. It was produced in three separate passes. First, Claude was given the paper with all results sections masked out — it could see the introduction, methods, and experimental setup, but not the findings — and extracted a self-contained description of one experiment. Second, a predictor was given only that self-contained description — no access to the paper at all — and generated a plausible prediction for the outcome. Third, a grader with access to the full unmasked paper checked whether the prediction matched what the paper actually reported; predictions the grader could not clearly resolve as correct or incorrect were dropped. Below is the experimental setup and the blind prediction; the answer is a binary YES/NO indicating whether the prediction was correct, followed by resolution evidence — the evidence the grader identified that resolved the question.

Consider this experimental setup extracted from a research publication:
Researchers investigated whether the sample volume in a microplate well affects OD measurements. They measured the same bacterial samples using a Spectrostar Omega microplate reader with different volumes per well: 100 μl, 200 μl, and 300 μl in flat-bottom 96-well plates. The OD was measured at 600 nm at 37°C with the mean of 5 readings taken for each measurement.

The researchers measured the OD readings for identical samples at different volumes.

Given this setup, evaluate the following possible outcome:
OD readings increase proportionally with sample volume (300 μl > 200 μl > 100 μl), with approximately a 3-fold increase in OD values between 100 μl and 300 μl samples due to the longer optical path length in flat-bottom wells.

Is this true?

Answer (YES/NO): NO